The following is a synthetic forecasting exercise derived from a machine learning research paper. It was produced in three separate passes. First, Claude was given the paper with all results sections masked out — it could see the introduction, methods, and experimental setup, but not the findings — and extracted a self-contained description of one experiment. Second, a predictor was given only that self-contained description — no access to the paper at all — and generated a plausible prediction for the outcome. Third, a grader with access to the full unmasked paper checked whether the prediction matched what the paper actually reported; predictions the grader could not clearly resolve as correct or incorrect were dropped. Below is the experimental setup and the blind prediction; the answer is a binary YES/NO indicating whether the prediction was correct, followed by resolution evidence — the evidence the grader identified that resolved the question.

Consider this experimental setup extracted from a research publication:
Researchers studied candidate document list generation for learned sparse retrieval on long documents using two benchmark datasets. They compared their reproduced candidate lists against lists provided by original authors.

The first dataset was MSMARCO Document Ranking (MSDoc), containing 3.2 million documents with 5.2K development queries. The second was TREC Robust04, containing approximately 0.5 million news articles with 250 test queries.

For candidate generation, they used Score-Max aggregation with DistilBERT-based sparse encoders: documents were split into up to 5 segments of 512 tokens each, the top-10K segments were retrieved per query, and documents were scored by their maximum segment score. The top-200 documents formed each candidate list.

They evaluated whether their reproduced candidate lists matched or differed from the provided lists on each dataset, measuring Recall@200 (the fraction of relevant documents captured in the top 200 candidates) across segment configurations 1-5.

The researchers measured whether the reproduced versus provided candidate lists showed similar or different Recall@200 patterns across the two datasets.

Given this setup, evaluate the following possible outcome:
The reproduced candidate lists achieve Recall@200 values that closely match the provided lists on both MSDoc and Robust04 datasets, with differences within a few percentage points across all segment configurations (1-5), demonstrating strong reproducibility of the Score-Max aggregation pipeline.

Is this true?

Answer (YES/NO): NO